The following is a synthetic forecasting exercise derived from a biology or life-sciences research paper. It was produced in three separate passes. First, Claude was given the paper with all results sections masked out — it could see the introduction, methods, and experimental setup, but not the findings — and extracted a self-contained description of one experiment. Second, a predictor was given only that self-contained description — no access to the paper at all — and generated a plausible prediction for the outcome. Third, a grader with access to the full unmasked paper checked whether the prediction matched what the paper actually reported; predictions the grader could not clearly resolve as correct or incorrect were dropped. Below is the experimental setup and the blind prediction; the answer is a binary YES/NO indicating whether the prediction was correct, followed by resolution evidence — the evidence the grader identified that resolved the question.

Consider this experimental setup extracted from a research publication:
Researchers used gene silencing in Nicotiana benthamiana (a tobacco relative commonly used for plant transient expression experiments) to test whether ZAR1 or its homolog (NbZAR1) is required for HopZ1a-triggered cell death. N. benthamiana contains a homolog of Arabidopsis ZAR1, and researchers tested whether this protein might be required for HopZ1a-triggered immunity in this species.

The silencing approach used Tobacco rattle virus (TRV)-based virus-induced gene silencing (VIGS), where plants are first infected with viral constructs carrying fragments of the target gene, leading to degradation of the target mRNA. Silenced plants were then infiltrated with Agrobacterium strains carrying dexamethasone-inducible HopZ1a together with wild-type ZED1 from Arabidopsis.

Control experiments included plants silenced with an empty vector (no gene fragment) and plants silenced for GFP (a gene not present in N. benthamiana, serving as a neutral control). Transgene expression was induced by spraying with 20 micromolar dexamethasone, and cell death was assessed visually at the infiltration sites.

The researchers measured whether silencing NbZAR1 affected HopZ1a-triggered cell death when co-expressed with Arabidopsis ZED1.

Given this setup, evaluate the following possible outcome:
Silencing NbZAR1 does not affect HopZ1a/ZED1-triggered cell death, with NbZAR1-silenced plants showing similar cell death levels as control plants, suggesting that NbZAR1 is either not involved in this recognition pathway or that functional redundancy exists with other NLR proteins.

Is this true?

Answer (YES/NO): NO